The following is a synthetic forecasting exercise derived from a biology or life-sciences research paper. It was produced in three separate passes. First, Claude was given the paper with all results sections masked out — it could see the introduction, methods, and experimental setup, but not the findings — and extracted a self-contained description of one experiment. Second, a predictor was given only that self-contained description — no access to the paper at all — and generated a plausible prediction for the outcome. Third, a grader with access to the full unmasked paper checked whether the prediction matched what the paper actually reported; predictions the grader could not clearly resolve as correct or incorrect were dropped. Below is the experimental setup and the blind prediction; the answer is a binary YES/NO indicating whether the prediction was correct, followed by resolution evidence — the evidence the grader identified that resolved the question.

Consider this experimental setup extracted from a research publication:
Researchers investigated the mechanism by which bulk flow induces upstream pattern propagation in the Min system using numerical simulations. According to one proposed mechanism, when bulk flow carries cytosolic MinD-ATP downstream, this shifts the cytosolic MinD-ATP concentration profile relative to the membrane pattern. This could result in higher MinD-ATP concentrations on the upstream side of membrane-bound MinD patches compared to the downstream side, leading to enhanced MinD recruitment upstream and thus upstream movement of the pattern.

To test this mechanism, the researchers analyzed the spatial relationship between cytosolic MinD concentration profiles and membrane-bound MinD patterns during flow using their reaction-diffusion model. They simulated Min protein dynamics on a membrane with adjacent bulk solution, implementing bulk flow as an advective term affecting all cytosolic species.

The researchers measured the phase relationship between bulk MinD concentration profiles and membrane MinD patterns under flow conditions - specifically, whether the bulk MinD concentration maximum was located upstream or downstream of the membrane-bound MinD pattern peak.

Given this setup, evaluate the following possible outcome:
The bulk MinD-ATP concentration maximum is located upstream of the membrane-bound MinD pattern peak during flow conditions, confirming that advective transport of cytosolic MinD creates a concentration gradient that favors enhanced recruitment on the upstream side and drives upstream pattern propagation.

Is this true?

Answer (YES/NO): YES